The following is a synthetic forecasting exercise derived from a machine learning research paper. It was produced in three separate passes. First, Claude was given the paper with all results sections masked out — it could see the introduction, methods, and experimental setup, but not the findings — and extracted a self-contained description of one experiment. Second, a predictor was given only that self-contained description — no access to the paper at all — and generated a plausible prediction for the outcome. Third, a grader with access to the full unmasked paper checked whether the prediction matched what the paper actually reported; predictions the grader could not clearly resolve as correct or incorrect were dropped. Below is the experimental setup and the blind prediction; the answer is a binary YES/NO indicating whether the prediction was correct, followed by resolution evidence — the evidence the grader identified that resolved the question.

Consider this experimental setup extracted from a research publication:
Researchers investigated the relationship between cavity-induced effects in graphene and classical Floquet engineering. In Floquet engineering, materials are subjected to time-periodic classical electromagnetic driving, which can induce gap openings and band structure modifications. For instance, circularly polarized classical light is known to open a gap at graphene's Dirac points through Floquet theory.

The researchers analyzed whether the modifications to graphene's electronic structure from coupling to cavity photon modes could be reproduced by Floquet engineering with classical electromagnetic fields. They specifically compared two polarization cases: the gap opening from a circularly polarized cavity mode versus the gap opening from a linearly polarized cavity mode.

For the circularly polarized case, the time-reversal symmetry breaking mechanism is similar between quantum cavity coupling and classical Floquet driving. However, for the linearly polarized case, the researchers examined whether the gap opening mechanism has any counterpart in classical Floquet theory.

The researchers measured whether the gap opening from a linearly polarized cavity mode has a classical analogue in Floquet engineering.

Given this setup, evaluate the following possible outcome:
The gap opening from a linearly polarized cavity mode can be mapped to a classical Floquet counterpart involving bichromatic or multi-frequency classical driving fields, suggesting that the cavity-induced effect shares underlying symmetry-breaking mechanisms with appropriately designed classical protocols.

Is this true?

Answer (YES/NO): NO